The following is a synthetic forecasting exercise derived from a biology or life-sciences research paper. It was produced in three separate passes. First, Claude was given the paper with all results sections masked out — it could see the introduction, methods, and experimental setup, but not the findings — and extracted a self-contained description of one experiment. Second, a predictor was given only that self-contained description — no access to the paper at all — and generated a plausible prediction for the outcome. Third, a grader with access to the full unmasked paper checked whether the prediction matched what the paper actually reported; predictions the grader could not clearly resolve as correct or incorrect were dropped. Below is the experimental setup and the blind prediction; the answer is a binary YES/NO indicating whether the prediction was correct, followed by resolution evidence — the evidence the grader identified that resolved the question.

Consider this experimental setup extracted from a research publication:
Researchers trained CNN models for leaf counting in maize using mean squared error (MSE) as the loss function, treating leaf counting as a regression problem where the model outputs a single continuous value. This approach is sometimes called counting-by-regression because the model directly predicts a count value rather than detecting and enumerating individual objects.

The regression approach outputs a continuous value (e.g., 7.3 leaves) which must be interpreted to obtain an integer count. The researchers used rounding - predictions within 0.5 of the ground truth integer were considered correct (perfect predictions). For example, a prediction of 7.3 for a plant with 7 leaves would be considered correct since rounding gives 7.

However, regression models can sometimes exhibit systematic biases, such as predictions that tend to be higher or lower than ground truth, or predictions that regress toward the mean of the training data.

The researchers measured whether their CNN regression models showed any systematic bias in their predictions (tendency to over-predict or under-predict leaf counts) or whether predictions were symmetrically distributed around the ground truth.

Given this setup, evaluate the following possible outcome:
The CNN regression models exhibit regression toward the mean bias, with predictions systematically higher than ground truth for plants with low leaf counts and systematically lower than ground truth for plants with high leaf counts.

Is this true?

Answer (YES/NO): YES